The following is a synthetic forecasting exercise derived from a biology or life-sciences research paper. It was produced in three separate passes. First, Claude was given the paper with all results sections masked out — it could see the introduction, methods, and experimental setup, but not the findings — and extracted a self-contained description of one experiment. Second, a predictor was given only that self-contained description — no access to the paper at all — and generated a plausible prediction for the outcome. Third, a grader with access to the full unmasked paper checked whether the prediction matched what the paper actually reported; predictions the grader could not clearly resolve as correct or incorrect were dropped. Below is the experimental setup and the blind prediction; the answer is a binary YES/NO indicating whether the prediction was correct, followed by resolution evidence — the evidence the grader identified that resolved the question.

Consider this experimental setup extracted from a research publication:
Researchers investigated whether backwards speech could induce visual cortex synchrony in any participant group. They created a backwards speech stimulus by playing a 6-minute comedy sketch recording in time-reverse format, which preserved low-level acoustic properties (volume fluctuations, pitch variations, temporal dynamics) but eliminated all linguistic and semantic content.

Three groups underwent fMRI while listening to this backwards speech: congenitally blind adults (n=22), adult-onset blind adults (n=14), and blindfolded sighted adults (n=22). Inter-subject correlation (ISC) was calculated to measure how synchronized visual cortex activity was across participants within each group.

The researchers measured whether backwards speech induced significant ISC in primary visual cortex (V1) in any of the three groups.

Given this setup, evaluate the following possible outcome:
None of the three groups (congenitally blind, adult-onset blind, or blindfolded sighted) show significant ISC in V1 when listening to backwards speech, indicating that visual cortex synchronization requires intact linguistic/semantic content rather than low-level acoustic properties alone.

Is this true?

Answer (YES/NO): NO